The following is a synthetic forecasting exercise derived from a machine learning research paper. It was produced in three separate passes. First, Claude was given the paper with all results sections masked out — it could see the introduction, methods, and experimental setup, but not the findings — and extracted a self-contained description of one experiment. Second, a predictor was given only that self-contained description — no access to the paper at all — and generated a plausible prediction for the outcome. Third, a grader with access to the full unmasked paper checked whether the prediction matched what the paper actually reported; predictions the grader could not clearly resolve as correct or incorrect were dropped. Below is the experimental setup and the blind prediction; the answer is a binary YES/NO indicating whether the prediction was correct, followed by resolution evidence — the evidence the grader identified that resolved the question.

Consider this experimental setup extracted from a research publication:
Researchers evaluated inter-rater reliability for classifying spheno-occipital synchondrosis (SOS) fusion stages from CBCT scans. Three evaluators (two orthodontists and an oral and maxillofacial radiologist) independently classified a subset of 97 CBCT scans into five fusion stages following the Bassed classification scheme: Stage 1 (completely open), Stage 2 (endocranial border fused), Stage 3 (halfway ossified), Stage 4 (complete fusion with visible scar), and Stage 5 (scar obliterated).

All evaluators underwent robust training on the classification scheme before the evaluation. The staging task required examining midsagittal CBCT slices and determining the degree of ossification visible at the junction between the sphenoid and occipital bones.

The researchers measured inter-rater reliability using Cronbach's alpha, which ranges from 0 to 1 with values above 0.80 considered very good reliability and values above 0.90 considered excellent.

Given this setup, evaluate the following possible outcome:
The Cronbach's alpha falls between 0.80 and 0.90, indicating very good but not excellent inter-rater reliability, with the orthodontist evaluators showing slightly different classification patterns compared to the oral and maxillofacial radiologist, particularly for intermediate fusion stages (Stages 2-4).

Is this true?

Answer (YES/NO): NO